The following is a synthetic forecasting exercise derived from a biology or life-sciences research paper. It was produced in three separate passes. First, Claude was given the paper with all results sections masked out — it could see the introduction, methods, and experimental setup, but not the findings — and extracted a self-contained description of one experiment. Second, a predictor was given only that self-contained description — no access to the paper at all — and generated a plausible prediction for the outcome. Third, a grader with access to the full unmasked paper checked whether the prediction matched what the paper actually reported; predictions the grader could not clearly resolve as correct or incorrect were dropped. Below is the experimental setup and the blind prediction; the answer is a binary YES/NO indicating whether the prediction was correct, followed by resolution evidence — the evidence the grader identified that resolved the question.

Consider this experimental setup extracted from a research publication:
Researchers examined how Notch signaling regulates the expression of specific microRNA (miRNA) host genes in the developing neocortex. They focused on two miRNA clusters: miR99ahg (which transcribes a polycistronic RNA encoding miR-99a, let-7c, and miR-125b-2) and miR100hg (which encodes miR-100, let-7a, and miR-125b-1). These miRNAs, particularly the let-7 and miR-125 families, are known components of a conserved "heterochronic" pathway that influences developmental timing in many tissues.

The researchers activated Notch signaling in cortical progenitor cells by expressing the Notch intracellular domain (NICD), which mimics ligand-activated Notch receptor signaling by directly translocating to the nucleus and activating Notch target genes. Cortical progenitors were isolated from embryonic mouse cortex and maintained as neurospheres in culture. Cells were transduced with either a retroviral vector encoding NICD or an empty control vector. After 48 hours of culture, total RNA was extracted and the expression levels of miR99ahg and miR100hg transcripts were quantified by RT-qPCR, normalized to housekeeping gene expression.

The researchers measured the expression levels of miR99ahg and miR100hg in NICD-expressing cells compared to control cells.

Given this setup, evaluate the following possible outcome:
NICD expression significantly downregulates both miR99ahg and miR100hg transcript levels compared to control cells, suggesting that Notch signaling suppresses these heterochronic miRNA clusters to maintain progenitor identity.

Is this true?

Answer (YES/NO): NO